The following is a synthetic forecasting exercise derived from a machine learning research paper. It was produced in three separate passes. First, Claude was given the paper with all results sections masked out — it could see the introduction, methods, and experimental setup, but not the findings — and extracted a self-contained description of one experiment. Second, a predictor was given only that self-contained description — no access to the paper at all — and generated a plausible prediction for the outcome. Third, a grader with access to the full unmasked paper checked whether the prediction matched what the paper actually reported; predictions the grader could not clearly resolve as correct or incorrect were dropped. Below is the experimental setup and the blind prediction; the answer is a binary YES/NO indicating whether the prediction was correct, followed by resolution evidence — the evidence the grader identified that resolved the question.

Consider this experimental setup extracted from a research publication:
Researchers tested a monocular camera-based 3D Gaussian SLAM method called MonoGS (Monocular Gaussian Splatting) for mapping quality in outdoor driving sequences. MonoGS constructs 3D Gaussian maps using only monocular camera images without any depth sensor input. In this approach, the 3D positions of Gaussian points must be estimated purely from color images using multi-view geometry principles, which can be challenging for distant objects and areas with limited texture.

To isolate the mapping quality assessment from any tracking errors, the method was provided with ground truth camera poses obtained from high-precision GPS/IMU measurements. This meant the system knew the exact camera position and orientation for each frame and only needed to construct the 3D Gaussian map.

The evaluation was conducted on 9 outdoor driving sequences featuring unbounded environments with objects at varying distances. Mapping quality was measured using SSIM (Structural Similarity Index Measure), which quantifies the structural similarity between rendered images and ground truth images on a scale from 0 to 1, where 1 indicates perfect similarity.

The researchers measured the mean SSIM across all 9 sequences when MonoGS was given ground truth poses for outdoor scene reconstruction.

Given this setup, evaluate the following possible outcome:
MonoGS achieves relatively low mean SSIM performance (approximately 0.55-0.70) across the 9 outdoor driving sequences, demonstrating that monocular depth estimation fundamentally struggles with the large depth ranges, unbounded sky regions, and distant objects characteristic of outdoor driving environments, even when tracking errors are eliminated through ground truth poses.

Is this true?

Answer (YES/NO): NO